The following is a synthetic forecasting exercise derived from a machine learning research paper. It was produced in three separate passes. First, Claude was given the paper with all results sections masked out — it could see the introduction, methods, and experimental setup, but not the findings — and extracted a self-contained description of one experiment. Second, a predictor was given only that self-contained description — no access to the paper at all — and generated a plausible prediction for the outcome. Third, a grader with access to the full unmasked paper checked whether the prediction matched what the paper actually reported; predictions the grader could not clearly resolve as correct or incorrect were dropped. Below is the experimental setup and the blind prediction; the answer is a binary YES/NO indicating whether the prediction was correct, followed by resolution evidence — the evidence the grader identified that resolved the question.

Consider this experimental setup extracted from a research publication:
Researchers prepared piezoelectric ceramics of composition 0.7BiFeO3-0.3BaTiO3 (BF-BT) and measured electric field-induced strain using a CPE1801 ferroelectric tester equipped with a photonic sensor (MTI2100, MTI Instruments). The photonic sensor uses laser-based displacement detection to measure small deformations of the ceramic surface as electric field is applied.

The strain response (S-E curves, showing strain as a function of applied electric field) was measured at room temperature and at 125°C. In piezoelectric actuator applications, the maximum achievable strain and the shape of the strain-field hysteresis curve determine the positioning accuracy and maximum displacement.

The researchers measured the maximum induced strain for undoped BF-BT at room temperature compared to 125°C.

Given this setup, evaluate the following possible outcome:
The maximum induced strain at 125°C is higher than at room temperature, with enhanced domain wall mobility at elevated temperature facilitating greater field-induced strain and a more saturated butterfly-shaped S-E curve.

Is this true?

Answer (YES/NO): YES